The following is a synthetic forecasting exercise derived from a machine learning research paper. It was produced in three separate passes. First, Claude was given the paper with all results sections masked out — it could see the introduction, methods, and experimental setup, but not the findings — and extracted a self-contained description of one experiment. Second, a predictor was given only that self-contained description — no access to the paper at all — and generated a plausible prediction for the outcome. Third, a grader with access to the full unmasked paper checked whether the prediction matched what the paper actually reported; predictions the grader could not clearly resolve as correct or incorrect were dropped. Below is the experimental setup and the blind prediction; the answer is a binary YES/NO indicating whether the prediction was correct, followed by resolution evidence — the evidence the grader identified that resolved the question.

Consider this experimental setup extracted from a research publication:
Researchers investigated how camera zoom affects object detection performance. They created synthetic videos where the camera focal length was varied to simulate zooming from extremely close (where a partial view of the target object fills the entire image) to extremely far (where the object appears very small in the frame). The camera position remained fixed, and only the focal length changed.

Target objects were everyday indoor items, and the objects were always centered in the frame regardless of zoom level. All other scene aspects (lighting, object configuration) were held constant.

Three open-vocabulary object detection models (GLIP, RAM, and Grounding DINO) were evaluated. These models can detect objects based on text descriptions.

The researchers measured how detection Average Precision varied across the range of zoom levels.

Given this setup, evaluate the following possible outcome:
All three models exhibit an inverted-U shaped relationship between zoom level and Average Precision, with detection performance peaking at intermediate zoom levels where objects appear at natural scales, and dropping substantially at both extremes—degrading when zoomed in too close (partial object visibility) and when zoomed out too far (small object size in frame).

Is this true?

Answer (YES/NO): YES